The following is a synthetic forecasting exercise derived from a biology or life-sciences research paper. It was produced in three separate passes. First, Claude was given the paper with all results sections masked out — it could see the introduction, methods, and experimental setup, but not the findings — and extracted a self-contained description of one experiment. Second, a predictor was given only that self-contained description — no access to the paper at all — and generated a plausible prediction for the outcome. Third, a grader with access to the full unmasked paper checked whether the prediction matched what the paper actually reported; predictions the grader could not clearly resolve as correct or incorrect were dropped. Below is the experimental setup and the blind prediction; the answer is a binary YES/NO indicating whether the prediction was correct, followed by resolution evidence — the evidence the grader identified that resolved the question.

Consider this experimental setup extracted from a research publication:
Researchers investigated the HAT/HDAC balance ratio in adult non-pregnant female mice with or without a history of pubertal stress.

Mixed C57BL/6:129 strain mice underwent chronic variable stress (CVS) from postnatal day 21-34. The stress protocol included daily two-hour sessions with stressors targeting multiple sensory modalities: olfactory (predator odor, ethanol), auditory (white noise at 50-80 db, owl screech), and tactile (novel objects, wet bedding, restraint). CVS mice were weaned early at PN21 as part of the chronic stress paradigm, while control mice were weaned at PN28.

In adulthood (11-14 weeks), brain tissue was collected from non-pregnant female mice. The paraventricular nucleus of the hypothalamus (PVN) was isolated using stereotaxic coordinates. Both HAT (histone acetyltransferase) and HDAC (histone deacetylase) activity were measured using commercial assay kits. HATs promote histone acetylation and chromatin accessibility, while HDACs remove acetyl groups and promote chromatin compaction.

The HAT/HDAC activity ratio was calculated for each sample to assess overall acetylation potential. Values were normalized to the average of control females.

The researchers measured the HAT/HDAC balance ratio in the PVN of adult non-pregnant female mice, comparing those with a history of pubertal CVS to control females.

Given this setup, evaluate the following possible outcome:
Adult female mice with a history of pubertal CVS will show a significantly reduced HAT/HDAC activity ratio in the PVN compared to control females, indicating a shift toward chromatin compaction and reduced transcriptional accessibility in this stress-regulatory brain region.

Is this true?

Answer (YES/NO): NO